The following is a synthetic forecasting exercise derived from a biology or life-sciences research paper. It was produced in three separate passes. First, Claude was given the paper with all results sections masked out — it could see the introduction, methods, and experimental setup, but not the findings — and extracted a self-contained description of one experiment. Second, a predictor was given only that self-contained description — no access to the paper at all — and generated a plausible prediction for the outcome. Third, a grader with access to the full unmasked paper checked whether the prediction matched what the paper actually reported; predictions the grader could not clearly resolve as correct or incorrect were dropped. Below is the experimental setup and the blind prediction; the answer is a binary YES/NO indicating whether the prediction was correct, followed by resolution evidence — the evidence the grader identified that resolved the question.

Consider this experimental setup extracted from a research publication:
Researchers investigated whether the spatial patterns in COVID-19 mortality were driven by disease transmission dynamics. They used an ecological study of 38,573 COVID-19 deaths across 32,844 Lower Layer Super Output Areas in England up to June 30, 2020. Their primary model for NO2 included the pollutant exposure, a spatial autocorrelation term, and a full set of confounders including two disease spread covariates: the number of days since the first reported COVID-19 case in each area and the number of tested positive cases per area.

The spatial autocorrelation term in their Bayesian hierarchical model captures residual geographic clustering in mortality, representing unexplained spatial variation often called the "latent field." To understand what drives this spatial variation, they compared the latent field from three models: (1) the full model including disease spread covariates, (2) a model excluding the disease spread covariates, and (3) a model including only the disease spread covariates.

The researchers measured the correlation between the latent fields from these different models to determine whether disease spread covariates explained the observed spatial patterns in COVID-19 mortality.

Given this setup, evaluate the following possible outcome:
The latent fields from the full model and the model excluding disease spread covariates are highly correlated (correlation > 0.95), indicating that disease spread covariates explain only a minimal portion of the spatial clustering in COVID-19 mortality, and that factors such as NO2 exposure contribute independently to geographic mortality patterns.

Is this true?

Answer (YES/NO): NO